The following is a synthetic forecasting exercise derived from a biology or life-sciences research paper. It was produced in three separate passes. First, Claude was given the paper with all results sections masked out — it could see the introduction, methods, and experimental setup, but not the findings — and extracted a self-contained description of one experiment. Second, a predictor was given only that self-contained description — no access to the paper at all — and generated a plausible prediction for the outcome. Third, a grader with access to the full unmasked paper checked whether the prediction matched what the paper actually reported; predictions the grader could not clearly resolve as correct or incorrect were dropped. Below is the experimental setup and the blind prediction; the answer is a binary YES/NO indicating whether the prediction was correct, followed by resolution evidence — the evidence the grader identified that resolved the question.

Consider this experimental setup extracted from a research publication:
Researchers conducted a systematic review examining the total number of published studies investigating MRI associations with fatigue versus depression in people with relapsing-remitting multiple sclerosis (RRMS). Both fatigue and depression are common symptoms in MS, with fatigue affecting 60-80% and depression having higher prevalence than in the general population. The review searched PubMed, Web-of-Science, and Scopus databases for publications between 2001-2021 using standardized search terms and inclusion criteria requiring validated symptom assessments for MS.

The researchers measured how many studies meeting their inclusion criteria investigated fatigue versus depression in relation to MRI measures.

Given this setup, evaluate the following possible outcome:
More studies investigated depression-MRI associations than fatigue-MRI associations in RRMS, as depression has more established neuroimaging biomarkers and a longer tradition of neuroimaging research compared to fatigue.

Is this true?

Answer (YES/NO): NO